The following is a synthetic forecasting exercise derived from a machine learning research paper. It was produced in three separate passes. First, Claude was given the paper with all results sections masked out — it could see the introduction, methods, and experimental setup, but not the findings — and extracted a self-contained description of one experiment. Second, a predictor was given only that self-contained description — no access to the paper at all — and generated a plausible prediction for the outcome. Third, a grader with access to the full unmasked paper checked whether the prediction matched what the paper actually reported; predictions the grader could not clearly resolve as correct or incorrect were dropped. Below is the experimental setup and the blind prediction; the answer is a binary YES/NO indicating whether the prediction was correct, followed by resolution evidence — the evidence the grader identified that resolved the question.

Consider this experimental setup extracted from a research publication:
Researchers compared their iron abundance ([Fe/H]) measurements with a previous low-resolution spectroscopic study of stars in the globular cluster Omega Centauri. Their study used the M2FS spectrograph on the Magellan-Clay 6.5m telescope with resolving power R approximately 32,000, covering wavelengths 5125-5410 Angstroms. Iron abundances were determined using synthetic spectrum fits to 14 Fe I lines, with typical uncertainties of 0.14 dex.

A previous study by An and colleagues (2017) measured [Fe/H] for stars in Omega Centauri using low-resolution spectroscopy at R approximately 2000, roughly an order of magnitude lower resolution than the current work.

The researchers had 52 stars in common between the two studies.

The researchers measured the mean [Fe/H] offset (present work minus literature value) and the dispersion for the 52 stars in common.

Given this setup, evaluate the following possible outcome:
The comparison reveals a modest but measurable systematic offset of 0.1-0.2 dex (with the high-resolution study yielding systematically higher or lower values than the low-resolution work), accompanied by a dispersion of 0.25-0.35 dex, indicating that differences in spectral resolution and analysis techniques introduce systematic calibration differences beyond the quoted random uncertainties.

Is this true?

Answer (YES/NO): NO